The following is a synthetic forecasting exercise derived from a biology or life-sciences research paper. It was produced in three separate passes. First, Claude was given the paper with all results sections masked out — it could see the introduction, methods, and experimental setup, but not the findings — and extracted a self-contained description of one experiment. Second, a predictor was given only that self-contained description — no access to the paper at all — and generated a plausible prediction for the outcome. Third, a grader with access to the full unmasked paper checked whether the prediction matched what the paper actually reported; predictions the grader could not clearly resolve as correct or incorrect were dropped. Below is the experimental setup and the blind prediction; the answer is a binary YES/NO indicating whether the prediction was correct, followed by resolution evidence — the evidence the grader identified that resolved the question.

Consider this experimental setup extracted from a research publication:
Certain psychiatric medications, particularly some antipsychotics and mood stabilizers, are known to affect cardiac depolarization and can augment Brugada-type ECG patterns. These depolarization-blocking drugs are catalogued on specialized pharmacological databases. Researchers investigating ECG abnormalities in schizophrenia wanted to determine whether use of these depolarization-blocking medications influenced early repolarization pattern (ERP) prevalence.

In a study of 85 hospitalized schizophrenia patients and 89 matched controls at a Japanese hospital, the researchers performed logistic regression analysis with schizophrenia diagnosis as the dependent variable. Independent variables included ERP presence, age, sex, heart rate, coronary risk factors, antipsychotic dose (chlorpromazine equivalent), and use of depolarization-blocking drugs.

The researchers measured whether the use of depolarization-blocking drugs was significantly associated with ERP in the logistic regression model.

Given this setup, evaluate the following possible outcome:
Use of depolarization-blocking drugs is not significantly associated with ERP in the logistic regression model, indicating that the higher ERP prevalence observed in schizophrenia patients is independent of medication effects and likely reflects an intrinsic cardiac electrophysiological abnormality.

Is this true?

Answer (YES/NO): YES